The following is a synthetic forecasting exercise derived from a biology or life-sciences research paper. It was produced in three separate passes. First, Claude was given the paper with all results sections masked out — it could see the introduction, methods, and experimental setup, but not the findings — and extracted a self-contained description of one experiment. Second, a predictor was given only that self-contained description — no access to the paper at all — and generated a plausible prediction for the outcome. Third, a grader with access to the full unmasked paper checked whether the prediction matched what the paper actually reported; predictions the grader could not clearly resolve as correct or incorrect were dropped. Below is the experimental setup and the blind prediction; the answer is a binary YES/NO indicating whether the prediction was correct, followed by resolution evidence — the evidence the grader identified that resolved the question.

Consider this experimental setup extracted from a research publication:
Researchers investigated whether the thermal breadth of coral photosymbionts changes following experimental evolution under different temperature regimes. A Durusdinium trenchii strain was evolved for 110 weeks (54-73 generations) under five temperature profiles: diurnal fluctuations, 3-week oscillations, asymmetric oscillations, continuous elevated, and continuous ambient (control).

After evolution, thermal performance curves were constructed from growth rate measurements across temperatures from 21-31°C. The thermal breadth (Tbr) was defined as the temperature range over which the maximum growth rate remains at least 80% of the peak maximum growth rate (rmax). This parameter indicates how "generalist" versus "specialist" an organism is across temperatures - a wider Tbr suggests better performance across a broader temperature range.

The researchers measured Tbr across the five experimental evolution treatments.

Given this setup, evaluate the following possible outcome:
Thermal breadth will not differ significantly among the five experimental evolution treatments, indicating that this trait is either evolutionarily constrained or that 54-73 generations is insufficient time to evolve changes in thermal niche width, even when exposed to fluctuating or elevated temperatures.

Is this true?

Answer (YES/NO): NO